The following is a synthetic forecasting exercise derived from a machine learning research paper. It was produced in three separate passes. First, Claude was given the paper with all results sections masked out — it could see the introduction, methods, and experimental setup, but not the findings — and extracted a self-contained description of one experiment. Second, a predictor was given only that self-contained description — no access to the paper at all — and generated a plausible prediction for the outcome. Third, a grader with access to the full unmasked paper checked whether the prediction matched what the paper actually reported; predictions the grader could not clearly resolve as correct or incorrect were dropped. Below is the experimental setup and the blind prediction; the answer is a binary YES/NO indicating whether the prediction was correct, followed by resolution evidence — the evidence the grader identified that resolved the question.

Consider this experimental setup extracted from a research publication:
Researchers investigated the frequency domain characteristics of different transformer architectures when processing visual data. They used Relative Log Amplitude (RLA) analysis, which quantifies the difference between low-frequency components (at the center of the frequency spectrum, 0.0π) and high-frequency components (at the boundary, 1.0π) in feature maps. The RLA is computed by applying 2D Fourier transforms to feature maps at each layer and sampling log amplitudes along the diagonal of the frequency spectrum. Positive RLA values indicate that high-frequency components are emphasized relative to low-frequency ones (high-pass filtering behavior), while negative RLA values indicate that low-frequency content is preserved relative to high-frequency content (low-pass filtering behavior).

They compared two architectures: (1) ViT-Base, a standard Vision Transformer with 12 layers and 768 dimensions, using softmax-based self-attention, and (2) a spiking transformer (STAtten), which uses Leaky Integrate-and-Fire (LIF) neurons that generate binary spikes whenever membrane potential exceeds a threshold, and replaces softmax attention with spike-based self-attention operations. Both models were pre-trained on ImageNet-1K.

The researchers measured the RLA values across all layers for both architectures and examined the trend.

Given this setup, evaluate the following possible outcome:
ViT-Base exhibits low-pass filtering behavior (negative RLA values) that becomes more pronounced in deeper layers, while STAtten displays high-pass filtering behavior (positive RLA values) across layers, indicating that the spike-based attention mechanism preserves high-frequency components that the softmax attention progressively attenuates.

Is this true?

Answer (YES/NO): YES